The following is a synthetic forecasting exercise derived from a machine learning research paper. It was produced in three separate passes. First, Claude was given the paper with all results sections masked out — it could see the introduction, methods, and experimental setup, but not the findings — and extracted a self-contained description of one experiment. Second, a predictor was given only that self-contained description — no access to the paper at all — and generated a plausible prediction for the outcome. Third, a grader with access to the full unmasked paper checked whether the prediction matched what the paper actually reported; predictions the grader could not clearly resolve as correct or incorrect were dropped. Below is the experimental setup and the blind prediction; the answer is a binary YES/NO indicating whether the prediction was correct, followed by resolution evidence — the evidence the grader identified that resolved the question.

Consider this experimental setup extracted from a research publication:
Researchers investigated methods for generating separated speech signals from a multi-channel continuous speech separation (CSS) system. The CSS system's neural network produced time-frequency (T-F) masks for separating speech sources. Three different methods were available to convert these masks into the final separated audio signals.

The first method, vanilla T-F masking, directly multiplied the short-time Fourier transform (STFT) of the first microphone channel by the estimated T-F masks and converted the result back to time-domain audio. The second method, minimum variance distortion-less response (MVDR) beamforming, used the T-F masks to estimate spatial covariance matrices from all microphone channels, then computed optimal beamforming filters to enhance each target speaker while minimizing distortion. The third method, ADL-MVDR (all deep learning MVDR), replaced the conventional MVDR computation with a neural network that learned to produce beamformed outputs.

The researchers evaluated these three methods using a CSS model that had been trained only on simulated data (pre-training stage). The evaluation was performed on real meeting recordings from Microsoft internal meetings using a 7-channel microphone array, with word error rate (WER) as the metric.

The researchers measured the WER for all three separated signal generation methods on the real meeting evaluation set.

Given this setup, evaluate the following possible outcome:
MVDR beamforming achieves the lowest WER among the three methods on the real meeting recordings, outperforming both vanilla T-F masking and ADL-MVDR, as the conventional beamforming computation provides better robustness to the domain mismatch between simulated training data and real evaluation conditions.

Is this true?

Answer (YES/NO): YES